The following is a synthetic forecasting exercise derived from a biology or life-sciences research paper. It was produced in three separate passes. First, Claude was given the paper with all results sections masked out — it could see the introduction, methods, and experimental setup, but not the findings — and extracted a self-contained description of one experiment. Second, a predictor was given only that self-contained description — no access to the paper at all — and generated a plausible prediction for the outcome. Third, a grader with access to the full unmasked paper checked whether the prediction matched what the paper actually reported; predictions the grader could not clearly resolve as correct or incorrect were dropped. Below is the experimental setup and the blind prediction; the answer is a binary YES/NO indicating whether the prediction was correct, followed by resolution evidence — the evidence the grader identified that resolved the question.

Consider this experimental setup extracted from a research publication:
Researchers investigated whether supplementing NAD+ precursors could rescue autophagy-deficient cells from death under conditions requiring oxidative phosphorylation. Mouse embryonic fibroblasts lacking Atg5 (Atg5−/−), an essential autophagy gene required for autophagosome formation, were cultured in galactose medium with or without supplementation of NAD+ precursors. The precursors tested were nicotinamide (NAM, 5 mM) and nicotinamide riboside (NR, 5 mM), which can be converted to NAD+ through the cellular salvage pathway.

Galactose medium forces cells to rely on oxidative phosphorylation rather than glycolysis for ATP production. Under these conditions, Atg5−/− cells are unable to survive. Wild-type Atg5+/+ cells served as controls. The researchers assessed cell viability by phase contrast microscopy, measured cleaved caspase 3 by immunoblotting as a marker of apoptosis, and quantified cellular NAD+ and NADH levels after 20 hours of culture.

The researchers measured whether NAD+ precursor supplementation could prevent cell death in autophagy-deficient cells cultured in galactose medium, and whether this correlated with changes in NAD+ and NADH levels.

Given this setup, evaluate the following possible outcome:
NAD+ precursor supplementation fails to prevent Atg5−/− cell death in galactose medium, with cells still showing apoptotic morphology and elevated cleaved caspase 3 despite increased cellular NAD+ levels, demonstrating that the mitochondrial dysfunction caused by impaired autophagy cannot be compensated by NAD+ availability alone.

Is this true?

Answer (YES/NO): NO